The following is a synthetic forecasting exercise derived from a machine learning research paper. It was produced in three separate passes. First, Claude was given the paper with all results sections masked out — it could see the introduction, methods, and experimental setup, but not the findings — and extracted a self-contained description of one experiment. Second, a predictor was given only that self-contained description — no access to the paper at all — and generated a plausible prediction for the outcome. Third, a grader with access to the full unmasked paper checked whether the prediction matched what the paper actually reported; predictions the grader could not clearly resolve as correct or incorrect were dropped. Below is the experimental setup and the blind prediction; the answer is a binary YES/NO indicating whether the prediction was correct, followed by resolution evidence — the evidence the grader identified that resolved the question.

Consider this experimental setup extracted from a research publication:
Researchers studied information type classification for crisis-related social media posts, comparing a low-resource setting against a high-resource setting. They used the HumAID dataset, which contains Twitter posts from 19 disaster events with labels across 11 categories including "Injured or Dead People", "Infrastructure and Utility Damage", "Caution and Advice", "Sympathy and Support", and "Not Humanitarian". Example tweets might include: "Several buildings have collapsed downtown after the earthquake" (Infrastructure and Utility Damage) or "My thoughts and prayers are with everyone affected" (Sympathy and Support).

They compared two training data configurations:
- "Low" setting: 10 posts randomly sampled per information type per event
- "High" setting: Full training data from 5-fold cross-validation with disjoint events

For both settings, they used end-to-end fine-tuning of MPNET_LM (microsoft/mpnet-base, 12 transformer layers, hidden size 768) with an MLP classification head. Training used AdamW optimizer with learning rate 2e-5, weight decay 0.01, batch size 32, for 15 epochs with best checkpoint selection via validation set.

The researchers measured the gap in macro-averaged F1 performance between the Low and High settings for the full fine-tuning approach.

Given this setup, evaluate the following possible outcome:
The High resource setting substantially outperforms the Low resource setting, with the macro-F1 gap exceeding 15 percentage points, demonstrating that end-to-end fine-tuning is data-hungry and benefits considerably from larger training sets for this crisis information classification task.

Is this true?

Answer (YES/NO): NO